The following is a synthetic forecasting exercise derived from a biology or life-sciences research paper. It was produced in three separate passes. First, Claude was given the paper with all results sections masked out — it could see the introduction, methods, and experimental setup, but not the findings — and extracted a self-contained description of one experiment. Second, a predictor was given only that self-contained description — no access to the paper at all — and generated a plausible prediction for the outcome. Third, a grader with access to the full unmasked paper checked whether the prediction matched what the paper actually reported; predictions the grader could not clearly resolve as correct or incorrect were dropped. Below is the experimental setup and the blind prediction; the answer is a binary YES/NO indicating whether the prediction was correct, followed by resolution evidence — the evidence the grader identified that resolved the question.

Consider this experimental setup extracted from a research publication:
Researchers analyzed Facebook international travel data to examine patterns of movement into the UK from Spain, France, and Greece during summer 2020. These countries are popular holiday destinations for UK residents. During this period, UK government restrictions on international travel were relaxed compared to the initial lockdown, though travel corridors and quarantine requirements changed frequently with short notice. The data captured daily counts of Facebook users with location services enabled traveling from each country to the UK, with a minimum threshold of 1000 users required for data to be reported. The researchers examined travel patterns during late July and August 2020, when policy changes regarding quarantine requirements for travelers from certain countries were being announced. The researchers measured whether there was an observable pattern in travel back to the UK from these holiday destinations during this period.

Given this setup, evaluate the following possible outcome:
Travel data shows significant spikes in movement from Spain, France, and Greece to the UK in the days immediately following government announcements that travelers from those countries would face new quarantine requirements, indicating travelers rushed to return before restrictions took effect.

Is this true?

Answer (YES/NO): YES